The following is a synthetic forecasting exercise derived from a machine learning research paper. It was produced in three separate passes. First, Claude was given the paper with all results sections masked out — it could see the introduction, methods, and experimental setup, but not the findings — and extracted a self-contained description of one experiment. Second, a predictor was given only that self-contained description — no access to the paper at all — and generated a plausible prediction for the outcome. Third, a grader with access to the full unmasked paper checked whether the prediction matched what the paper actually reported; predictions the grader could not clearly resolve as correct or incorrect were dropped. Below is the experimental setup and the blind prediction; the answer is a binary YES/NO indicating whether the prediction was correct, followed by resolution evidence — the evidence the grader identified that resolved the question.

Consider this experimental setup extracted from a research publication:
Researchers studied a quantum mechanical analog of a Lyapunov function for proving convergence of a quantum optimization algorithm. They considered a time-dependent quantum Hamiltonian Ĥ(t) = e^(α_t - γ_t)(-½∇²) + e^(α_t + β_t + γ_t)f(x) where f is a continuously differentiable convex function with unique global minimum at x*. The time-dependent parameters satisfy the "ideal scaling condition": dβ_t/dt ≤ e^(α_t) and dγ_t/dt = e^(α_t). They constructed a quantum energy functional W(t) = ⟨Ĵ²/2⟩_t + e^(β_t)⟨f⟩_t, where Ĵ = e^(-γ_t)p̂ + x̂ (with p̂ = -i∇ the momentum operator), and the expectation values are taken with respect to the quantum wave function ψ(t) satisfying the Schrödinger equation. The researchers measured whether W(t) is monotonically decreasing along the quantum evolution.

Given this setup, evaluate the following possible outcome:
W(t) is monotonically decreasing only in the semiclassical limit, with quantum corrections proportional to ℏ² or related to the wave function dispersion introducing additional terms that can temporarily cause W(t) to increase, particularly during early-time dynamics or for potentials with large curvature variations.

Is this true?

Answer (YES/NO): NO